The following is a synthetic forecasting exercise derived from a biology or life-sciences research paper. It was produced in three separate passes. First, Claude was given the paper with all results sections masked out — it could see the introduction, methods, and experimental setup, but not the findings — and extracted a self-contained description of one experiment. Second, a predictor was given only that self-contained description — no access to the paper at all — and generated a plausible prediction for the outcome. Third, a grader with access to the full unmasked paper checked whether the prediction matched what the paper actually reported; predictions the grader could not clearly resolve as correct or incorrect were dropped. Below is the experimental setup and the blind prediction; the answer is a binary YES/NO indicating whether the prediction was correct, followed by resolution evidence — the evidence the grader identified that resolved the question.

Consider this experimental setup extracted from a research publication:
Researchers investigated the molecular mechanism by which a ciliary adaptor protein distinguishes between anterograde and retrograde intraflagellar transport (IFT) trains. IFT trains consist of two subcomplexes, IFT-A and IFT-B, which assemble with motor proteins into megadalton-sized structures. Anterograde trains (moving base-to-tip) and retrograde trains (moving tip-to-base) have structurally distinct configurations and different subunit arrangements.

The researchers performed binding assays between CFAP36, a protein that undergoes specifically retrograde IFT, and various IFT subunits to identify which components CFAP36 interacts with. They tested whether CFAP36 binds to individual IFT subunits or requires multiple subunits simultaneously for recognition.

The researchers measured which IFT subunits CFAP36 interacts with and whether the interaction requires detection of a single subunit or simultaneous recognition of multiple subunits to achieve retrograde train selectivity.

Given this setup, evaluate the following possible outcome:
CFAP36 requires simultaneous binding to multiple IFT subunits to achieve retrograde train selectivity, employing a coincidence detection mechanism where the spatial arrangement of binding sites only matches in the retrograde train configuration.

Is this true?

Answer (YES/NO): YES